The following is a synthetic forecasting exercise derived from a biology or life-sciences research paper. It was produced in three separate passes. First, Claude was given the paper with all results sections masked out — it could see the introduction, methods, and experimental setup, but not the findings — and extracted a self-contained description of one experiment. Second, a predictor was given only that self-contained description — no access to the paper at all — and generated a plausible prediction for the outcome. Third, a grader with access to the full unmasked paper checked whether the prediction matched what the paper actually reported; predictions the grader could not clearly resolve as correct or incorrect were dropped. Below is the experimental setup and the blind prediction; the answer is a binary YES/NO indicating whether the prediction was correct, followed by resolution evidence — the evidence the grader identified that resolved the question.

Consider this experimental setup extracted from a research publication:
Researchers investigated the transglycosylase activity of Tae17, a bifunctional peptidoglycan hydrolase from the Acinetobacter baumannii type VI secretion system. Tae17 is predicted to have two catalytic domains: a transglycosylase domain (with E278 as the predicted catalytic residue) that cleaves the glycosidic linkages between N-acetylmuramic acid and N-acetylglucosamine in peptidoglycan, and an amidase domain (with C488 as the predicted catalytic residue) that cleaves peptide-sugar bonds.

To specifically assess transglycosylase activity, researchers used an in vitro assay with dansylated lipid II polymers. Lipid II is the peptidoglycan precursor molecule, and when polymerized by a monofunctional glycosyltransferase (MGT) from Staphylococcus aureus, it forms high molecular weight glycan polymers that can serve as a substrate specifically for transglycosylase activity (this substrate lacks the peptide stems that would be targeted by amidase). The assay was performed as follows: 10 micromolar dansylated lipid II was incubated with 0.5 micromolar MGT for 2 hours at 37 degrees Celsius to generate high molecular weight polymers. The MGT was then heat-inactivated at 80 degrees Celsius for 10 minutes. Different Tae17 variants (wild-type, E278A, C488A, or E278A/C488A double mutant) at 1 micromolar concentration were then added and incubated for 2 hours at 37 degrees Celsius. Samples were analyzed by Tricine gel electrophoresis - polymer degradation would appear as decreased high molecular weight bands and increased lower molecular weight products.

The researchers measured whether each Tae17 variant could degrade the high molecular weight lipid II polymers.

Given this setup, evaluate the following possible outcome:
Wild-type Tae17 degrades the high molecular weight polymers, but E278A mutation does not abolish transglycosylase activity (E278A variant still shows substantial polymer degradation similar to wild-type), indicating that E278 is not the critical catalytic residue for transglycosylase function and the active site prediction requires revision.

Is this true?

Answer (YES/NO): NO